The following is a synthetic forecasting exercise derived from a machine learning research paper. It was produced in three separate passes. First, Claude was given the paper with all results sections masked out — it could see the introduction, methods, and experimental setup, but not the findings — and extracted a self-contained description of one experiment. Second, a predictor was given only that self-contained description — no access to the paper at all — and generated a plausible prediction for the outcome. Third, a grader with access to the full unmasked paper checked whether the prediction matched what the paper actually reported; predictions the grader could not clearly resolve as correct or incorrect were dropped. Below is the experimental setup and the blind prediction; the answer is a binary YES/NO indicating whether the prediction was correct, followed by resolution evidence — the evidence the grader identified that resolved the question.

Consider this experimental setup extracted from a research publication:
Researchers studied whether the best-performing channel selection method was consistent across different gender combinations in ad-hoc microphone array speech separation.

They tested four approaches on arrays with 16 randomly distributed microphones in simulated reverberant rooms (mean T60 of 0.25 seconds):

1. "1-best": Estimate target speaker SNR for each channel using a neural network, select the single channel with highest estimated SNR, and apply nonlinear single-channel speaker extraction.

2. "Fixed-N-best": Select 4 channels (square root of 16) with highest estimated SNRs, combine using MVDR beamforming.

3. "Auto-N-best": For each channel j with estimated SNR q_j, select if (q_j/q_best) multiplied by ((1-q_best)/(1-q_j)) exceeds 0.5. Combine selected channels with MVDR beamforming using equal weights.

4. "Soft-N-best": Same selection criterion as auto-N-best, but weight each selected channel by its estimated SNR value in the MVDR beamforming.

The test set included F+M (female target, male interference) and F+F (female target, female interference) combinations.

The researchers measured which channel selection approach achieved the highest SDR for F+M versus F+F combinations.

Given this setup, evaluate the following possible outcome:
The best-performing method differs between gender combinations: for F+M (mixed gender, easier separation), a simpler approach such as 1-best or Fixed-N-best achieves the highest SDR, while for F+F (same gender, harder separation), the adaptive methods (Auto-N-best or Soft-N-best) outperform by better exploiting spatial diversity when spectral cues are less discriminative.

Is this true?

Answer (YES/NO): NO